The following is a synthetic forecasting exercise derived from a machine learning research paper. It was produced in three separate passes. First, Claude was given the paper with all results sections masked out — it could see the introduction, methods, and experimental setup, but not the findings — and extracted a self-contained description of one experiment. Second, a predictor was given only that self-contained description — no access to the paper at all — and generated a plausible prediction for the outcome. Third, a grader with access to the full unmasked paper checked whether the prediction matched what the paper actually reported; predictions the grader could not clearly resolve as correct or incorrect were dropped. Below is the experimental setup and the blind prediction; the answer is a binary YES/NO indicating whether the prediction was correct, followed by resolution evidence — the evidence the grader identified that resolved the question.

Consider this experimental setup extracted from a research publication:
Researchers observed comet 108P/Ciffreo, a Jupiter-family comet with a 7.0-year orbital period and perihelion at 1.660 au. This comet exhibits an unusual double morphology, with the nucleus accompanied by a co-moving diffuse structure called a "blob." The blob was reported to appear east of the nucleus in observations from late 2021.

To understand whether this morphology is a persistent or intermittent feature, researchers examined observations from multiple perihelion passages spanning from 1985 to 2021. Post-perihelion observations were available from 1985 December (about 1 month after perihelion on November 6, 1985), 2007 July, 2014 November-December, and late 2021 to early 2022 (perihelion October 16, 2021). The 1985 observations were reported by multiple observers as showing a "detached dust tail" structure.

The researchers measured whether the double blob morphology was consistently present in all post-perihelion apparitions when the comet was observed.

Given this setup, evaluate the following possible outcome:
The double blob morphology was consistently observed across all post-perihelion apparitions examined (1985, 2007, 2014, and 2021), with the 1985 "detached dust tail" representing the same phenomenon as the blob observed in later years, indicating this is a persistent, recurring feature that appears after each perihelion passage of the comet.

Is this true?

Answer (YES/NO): NO